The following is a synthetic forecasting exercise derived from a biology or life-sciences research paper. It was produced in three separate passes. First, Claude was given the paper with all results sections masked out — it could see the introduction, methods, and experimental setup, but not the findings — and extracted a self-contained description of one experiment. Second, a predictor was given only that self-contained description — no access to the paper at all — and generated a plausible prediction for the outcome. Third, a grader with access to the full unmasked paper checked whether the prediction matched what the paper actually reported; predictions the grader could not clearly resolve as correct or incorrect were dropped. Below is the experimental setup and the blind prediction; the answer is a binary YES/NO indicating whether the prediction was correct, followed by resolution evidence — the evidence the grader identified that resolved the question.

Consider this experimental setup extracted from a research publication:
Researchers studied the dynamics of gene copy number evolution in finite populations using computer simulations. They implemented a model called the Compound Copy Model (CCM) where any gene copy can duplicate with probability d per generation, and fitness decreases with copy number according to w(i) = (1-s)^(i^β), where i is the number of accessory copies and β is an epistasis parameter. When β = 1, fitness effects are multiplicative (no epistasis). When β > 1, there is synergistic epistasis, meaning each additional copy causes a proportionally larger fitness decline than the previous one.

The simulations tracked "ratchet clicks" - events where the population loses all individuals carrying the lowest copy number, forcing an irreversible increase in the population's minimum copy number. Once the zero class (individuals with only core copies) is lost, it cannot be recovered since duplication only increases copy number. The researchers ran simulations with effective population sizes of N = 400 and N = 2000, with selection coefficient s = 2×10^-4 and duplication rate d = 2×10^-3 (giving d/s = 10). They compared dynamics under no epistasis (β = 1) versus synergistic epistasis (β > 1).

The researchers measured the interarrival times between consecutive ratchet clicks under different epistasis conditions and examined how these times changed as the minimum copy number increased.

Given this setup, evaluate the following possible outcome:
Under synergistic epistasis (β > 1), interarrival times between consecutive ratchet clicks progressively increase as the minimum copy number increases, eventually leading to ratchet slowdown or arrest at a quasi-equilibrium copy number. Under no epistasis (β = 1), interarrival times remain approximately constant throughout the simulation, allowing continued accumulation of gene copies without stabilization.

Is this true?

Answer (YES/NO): NO